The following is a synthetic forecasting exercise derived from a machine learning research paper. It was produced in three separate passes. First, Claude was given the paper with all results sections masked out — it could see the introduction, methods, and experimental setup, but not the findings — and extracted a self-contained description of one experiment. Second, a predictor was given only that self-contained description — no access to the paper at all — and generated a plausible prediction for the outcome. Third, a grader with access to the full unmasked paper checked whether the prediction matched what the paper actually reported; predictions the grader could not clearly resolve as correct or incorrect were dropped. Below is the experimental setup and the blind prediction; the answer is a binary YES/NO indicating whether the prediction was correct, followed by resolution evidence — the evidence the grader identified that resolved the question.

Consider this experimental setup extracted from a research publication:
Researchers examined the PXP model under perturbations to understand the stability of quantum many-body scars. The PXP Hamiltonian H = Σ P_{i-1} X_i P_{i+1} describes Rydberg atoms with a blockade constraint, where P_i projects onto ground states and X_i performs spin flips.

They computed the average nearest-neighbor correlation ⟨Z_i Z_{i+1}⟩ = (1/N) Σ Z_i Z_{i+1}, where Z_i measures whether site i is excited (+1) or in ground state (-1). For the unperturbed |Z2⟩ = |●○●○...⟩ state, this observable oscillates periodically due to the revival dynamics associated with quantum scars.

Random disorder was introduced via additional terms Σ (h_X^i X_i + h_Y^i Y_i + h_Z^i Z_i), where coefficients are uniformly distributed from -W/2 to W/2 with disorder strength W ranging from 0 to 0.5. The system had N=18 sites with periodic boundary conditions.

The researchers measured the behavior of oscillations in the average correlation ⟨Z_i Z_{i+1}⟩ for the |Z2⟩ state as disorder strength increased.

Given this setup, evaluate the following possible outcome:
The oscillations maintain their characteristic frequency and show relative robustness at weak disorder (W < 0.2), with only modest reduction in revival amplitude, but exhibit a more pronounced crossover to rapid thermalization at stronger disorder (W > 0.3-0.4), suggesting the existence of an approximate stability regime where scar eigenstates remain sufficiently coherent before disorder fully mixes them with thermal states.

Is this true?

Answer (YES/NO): NO